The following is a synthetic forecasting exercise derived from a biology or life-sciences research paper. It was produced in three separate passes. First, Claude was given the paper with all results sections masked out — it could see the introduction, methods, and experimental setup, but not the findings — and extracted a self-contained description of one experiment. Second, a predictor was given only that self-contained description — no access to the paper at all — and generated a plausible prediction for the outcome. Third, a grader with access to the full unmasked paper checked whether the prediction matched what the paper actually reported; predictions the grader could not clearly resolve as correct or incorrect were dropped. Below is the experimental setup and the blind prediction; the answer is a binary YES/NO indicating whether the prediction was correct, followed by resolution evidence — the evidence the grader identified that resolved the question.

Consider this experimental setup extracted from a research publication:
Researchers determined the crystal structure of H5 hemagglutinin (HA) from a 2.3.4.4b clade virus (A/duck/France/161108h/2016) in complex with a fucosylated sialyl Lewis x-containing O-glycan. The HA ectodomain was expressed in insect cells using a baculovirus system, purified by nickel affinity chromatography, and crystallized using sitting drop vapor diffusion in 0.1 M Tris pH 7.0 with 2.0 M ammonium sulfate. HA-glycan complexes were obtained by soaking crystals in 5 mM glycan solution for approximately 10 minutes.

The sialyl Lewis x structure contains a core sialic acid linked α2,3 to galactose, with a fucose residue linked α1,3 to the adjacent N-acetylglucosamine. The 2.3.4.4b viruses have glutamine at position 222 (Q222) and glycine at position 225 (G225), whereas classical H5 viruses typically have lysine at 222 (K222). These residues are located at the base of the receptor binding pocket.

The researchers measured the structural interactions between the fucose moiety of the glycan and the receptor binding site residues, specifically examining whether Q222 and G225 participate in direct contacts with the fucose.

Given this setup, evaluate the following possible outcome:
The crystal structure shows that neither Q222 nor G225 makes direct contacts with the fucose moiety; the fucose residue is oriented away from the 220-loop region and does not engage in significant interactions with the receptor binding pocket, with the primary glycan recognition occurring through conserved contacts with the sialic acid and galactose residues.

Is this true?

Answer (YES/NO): NO